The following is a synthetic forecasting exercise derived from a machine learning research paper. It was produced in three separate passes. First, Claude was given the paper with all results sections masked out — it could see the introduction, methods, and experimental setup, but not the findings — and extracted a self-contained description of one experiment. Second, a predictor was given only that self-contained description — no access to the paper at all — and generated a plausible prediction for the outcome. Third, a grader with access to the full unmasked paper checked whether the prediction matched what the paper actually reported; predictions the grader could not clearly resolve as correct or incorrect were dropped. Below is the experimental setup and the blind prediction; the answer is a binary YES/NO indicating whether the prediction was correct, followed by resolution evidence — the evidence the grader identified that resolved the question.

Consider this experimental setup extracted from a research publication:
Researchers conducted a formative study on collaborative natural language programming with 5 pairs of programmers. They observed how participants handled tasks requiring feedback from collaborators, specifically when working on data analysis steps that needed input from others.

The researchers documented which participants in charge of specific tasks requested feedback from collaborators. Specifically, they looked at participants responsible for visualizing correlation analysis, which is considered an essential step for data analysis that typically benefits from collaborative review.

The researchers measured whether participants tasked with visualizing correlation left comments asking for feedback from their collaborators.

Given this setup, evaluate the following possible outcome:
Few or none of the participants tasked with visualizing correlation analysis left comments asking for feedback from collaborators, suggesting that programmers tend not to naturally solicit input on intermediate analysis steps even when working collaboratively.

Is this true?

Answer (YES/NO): NO